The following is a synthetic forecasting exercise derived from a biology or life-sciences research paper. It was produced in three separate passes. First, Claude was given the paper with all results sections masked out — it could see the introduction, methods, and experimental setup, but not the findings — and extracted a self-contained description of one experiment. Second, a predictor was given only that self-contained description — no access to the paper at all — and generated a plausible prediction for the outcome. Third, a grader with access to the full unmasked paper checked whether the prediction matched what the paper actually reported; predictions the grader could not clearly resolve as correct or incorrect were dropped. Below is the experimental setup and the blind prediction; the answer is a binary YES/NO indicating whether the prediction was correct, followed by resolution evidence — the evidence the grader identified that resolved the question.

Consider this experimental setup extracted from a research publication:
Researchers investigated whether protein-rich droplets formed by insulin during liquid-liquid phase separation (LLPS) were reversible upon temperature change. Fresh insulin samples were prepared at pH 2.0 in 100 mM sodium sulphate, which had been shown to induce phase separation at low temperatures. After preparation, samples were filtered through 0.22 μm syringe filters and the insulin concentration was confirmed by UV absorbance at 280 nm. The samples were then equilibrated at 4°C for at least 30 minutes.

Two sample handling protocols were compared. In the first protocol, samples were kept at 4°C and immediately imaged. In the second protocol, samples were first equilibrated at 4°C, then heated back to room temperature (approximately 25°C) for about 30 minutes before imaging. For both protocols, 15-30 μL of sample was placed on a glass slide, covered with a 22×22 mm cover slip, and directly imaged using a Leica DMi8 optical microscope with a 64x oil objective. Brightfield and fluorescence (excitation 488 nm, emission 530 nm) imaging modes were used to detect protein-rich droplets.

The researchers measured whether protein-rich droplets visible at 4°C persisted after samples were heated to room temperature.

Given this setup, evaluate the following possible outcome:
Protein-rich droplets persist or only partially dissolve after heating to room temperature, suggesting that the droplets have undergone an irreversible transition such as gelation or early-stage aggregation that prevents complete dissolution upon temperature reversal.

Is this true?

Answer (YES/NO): NO